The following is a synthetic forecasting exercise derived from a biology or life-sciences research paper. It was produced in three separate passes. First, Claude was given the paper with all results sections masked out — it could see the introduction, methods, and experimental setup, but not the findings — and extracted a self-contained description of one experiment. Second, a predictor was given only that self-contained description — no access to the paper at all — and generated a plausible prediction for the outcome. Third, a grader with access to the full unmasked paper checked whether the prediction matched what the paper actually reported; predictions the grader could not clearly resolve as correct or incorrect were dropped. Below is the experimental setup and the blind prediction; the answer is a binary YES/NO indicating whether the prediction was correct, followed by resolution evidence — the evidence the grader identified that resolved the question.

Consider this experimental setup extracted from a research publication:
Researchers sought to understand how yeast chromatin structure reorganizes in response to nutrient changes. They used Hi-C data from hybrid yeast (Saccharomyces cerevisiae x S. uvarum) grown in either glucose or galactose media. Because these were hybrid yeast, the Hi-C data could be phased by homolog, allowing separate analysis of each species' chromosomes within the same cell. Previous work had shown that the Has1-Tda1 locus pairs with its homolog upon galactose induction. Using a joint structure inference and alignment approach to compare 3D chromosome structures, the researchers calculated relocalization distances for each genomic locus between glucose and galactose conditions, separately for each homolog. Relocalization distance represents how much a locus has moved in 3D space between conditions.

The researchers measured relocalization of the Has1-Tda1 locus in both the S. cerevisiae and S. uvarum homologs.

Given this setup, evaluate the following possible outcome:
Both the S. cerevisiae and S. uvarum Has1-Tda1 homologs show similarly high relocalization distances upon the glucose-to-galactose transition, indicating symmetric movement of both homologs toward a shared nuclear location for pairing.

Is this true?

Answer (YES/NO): NO